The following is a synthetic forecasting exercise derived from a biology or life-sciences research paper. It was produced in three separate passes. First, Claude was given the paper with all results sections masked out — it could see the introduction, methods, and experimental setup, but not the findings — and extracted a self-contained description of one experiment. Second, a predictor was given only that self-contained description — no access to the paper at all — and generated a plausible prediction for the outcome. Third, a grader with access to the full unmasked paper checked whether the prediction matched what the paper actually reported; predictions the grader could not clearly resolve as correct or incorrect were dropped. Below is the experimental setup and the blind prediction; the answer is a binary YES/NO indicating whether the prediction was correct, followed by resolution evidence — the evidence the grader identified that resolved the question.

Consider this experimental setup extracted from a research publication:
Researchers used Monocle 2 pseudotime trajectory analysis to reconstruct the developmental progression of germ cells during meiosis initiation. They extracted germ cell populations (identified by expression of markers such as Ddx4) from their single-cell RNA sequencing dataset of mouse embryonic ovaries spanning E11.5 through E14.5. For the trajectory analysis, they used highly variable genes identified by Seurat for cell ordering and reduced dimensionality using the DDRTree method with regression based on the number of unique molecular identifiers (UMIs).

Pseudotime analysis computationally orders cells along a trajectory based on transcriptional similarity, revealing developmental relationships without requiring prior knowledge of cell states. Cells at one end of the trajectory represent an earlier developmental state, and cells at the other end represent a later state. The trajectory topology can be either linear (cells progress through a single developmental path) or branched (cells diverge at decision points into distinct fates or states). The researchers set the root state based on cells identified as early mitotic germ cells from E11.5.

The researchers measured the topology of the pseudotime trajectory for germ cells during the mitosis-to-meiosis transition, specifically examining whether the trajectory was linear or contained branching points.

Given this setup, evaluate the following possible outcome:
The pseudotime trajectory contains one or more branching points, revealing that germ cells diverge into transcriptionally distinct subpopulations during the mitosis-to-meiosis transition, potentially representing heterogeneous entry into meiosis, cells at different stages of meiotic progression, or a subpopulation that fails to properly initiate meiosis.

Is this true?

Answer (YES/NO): NO